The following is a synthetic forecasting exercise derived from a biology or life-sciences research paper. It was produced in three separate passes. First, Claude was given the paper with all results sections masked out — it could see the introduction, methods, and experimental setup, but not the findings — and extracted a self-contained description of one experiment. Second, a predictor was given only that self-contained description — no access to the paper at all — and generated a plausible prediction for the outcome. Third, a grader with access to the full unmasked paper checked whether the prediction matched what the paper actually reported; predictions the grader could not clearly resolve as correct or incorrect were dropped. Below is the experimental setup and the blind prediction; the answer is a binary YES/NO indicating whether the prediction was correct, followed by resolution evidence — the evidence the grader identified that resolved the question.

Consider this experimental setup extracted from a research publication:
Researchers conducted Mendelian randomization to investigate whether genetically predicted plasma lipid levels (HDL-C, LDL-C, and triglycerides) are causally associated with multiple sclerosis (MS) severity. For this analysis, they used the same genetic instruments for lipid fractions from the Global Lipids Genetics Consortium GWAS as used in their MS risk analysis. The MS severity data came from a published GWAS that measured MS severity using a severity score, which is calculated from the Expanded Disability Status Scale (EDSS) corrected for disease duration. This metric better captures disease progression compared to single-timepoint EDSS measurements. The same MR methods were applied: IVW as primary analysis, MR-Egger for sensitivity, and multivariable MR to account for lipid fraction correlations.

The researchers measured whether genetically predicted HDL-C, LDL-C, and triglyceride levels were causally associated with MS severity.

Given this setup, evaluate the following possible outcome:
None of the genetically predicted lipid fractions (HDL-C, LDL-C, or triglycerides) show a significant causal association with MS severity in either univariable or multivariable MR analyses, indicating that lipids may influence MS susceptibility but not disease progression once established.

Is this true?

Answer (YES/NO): YES